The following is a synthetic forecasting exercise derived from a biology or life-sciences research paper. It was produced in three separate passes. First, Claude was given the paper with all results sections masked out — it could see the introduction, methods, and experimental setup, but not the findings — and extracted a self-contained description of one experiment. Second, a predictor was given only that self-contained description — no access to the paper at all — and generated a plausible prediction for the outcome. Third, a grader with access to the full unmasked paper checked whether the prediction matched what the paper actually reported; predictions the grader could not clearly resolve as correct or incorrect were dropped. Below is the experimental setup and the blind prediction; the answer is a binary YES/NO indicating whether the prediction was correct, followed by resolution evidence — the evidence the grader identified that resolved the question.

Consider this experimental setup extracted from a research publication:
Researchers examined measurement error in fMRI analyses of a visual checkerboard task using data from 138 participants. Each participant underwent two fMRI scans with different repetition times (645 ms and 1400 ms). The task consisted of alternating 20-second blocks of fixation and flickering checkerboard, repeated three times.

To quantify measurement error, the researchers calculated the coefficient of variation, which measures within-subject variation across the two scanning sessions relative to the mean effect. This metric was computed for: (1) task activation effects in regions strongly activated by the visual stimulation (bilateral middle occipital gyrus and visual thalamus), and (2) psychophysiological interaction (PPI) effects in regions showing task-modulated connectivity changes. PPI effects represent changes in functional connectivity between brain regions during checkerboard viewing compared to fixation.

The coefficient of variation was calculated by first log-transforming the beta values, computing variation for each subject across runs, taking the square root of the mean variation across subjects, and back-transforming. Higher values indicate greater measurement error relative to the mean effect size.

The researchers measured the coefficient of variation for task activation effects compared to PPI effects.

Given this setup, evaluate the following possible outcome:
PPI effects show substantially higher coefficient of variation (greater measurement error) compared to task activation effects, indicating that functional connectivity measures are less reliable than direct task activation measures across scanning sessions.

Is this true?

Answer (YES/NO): YES